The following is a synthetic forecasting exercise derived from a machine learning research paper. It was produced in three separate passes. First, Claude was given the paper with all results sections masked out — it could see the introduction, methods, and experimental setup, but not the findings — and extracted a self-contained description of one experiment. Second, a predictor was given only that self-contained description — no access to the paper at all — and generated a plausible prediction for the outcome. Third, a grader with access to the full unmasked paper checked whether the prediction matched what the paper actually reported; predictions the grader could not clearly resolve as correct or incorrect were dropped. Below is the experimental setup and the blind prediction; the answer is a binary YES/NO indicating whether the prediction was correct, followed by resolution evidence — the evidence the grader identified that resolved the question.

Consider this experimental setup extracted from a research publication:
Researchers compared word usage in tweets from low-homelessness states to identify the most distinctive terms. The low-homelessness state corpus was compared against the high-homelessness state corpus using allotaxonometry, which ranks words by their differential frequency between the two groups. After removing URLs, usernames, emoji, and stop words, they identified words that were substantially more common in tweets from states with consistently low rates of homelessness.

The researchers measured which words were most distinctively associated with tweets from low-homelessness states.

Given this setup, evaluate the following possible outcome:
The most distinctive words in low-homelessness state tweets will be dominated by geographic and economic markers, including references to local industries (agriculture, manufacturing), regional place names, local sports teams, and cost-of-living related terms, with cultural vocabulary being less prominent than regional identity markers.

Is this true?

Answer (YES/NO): NO